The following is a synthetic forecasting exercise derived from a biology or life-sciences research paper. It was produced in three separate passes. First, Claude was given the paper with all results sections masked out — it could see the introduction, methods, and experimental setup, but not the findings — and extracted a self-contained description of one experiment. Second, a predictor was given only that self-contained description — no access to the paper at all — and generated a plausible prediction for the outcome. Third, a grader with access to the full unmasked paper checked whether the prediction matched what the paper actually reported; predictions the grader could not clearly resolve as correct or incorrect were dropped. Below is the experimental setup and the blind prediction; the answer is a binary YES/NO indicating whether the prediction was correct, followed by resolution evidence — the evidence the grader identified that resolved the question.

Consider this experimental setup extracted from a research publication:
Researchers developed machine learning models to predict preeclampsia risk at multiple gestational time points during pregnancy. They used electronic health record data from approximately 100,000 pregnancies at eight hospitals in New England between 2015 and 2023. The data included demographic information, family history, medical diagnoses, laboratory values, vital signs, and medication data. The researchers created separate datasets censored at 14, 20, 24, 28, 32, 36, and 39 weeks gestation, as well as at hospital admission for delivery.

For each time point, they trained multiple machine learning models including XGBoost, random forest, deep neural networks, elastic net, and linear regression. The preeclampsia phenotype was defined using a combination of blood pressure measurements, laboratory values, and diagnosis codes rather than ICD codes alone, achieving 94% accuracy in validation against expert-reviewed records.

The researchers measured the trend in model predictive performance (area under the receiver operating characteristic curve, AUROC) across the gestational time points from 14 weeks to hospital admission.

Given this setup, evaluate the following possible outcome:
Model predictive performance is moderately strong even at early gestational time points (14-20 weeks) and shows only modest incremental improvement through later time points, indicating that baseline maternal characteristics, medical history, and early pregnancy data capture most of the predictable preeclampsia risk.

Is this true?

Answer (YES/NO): NO